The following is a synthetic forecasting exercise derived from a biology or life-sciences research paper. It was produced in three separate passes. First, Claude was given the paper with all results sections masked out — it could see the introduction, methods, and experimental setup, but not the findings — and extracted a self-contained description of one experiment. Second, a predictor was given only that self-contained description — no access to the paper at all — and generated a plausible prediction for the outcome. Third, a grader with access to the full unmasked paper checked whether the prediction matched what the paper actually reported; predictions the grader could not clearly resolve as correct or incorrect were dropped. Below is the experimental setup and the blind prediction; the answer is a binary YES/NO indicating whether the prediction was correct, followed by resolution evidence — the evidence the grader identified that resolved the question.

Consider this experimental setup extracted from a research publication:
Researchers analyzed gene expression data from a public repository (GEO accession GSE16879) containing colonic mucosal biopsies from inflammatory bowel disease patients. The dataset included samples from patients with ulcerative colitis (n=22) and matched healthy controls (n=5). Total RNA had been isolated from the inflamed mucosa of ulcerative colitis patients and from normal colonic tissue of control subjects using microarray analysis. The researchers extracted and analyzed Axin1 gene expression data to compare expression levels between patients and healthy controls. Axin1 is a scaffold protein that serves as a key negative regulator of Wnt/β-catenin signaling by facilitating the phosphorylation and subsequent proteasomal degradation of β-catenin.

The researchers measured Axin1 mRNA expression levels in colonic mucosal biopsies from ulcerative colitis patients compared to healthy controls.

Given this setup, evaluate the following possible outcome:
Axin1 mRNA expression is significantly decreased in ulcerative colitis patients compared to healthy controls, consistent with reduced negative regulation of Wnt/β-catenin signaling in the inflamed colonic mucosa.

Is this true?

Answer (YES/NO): NO